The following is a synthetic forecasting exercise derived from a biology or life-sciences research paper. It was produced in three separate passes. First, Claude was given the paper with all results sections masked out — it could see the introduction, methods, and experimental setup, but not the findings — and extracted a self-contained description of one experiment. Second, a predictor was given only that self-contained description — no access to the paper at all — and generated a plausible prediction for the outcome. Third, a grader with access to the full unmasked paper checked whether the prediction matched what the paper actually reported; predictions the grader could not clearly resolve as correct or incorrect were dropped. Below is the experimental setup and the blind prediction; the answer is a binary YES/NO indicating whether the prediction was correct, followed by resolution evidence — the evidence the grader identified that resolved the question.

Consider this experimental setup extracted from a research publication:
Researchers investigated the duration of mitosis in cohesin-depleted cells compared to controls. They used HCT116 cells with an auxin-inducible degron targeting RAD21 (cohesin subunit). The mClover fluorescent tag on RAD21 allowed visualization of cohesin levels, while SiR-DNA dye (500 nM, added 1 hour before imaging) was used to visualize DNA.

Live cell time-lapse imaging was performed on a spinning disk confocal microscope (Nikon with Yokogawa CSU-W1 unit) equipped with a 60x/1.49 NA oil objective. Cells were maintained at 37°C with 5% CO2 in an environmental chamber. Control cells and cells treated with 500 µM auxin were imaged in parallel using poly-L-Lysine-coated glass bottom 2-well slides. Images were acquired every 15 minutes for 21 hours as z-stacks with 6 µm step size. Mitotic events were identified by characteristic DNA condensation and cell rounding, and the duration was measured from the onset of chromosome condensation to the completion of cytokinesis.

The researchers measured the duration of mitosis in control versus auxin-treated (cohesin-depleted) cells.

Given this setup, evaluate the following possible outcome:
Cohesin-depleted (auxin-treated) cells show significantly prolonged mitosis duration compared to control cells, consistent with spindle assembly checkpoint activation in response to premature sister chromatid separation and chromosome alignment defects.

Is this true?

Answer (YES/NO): YES